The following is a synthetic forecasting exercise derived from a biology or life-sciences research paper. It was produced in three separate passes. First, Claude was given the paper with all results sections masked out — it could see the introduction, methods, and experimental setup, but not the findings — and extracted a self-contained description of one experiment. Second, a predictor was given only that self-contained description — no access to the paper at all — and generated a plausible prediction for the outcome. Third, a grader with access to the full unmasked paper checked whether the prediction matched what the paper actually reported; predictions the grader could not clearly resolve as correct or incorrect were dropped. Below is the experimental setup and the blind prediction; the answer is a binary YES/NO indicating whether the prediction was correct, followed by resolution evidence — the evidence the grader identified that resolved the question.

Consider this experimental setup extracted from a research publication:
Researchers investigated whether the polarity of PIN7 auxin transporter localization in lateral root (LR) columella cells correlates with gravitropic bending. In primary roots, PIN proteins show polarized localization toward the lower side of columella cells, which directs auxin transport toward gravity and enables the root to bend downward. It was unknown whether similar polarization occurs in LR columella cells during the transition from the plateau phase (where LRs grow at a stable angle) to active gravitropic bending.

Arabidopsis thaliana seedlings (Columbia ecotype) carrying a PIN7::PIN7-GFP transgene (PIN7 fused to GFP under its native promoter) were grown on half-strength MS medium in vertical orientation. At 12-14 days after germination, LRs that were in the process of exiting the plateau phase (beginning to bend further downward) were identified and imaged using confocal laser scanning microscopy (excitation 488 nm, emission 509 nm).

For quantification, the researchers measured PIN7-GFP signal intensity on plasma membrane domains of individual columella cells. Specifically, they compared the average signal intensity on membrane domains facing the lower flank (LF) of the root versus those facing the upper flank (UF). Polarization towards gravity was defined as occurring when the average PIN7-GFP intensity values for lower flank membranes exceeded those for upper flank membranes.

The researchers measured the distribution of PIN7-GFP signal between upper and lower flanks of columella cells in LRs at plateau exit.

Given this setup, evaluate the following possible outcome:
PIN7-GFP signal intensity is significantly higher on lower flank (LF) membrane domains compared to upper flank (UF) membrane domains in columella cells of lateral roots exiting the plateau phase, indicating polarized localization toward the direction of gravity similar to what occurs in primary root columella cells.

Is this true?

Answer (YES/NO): YES